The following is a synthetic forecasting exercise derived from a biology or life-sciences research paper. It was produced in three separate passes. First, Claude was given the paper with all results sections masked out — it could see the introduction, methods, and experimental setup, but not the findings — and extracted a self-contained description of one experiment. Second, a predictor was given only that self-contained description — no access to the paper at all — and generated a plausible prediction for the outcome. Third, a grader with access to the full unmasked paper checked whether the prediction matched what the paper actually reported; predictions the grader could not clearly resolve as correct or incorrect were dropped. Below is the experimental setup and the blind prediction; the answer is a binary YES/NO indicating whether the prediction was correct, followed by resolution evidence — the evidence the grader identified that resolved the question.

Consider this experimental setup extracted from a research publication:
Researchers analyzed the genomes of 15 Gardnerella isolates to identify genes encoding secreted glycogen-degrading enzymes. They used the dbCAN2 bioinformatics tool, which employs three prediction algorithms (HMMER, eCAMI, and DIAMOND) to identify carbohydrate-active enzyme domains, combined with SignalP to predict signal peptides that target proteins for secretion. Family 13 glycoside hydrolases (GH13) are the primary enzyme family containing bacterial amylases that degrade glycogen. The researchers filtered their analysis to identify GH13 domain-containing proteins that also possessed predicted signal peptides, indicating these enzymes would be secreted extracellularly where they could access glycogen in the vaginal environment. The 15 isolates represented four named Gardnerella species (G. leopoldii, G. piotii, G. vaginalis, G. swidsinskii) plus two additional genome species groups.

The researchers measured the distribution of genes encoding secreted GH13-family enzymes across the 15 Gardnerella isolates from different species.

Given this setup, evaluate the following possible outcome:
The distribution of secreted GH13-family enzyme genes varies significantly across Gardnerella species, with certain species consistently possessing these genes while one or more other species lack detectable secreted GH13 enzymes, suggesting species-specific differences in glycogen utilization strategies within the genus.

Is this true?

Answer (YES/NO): NO